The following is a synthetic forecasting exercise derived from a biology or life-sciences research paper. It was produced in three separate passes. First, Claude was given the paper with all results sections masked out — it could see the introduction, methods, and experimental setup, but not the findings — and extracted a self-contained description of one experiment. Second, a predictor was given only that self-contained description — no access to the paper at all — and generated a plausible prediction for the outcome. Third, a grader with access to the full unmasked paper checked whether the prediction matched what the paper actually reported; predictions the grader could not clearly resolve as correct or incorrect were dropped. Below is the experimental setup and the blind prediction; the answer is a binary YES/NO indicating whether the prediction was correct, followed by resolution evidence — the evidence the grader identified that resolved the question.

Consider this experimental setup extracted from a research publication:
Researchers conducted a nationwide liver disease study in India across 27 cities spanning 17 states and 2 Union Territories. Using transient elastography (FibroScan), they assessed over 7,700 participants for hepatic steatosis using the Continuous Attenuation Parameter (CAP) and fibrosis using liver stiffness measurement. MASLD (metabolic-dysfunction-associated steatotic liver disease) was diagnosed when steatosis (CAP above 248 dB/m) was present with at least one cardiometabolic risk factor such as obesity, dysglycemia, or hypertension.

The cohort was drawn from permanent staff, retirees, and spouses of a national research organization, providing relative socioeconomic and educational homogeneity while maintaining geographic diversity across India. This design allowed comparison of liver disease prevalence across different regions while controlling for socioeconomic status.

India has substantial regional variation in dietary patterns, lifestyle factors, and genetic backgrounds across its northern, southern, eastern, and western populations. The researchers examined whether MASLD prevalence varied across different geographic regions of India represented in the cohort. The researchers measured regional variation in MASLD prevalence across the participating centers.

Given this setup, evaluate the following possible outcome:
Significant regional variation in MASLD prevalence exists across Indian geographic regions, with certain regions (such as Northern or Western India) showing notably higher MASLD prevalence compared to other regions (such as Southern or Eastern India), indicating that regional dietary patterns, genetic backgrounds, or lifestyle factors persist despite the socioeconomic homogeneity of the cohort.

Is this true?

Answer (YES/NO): YES